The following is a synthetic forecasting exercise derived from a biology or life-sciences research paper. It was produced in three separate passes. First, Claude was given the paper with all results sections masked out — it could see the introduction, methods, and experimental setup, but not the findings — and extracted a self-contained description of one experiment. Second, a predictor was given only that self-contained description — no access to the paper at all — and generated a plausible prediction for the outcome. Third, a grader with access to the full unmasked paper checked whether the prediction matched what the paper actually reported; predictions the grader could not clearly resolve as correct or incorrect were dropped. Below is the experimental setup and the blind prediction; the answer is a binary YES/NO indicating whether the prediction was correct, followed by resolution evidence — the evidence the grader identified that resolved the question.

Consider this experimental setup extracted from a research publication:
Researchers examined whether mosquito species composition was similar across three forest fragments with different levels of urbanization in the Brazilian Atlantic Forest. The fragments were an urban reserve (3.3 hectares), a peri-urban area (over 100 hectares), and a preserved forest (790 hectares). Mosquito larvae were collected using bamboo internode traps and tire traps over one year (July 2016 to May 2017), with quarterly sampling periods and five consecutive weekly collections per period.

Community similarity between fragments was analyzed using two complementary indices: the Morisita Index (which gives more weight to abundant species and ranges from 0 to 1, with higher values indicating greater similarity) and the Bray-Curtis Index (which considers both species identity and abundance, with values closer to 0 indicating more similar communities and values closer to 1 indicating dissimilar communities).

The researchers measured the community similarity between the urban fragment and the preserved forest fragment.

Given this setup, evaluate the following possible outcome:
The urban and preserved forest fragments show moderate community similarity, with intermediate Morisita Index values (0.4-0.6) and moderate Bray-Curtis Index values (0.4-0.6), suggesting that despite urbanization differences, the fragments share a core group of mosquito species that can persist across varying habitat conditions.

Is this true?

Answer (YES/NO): NO